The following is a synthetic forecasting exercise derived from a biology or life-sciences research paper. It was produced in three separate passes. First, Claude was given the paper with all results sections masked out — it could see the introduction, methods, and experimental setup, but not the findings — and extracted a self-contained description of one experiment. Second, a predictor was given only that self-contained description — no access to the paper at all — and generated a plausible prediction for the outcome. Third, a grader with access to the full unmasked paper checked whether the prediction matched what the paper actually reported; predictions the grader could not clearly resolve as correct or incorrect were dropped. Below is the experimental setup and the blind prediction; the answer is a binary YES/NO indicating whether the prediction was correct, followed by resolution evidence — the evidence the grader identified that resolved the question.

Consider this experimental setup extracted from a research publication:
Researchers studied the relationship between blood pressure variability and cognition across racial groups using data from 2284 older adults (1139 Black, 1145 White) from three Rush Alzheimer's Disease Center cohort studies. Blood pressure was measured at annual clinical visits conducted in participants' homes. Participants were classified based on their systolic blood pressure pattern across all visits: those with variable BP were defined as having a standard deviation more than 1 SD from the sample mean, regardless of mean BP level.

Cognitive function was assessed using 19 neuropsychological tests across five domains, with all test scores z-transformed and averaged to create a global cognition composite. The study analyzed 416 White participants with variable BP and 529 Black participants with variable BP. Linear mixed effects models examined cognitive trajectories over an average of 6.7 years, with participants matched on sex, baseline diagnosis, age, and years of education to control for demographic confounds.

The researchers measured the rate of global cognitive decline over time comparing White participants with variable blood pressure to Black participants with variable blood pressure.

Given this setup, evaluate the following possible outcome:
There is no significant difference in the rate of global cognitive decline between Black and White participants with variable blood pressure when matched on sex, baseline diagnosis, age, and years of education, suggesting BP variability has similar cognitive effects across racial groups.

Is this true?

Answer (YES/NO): NO